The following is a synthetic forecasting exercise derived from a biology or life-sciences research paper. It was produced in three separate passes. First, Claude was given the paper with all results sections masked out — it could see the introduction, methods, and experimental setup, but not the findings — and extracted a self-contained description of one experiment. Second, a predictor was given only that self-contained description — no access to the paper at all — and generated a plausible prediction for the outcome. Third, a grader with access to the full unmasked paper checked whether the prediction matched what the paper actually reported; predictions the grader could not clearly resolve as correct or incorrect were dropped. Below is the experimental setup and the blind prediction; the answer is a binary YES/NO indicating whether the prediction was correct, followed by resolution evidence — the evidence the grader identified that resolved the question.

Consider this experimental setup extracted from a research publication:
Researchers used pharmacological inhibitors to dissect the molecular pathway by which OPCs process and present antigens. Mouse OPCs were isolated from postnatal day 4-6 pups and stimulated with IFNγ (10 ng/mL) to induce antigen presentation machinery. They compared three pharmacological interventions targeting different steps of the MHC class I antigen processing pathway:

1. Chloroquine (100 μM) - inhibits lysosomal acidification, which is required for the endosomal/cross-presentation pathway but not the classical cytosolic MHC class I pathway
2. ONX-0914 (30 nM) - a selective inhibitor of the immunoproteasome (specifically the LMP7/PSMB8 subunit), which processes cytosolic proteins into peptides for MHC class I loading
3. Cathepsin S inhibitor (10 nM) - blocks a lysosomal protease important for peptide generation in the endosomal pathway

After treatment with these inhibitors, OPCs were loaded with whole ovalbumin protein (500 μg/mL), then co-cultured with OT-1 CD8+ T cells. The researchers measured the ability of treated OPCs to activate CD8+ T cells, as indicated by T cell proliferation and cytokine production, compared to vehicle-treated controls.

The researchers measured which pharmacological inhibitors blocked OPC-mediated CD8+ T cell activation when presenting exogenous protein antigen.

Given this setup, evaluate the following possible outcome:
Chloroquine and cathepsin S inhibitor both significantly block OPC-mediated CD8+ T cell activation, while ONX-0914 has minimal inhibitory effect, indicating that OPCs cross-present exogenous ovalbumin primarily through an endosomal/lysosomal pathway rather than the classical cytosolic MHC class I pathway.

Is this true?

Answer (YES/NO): NO